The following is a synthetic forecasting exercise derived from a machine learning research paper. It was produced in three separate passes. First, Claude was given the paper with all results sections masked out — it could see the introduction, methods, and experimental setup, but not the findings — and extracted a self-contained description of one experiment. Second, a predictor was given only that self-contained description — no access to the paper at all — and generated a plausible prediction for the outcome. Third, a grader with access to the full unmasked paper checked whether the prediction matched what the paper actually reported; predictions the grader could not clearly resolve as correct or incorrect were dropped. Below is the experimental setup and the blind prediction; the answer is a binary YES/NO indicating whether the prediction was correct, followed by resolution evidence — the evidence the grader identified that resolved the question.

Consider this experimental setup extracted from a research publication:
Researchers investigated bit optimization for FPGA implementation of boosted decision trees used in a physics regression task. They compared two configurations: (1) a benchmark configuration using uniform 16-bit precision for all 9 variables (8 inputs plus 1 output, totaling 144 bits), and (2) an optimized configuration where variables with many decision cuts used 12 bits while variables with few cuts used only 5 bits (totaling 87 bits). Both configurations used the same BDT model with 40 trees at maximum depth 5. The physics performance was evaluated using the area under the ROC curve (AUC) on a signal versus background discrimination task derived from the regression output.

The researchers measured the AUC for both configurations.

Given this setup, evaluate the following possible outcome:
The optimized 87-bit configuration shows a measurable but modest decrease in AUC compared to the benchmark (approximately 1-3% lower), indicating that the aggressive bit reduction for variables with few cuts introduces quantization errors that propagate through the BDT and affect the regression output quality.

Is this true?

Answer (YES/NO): NO